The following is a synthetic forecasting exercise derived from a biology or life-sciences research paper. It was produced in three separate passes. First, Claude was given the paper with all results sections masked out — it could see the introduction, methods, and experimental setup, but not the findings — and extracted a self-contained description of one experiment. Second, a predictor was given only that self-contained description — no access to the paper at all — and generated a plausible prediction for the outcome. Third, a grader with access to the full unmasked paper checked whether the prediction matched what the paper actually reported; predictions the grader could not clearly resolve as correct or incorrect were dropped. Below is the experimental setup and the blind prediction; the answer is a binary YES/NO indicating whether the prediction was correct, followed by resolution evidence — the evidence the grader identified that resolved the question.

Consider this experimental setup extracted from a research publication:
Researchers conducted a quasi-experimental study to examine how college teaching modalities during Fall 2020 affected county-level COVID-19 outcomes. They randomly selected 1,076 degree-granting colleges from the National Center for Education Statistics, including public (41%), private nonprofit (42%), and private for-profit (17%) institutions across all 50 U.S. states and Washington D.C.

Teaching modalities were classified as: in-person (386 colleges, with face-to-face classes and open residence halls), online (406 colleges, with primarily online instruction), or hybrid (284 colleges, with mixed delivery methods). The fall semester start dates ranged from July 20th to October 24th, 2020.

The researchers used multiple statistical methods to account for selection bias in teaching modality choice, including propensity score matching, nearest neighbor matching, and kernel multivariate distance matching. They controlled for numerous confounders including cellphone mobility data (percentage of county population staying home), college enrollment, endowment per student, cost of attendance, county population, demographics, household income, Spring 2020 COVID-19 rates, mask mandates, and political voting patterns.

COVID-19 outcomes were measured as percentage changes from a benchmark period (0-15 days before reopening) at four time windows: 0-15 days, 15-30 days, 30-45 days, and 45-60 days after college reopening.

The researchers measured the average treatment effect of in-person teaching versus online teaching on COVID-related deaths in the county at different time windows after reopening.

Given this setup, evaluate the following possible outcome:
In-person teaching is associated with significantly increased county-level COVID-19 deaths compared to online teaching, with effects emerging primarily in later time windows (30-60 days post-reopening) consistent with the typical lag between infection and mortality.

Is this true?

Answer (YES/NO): NO